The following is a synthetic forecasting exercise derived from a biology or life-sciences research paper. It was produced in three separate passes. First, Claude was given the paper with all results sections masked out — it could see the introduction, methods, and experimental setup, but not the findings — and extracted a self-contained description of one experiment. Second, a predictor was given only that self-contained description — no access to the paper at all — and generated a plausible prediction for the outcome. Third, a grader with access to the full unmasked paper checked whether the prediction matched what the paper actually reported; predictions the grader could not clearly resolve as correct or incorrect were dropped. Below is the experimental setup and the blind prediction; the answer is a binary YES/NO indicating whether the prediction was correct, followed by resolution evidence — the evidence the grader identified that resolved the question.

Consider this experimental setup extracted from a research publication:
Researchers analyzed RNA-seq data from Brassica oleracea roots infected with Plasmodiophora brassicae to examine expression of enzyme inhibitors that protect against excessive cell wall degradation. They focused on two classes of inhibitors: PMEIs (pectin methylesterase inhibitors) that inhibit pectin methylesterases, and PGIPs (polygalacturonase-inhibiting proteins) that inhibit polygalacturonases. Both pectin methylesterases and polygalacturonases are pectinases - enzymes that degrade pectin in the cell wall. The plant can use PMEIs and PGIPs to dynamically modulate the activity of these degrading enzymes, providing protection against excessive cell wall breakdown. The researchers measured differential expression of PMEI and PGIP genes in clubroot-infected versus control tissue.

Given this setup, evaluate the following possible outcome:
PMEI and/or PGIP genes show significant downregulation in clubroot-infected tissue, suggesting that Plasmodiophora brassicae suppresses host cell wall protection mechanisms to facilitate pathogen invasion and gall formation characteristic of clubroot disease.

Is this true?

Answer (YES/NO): YES